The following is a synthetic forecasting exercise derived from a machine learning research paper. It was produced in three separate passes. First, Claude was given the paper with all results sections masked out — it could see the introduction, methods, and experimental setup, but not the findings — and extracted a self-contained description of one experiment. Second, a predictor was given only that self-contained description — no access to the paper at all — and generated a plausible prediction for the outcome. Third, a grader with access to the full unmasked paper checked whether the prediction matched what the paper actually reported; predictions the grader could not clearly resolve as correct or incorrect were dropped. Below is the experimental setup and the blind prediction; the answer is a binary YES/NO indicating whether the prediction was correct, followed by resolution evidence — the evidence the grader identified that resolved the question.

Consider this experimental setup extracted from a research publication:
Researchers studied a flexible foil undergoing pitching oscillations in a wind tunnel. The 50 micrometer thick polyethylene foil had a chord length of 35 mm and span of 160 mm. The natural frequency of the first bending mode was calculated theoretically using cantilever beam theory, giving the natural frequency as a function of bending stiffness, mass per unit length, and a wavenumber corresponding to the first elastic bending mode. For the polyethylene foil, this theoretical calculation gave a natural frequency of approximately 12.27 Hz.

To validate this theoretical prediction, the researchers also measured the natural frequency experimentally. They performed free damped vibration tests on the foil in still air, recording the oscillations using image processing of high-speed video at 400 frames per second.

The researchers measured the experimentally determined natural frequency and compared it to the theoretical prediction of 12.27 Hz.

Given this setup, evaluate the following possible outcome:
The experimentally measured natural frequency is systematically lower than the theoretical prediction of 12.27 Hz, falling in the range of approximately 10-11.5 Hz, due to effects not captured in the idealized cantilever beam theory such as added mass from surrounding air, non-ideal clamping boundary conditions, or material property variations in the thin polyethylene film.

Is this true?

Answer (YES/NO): NO